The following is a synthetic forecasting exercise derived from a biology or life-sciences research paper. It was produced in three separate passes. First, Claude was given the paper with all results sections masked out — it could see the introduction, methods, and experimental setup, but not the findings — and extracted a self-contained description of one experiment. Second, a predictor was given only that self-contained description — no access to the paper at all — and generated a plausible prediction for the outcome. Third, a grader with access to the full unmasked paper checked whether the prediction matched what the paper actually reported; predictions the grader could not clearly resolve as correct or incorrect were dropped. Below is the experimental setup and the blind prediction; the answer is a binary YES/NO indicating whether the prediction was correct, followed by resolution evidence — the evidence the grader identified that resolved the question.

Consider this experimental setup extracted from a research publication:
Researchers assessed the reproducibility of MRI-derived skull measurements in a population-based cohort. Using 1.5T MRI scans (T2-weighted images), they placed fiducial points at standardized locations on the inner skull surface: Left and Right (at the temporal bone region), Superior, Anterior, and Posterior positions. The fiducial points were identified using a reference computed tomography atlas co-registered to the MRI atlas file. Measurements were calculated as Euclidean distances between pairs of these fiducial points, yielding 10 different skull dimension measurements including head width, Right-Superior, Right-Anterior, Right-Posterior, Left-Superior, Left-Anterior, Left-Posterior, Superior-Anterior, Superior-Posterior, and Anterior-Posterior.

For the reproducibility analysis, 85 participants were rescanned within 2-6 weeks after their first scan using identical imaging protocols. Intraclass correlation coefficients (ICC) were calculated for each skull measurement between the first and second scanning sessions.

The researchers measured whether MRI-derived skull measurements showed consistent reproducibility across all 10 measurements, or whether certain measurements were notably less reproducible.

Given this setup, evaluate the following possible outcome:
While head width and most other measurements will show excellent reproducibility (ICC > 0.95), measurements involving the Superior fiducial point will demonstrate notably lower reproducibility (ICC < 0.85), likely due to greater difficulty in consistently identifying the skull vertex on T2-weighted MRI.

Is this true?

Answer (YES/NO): NO